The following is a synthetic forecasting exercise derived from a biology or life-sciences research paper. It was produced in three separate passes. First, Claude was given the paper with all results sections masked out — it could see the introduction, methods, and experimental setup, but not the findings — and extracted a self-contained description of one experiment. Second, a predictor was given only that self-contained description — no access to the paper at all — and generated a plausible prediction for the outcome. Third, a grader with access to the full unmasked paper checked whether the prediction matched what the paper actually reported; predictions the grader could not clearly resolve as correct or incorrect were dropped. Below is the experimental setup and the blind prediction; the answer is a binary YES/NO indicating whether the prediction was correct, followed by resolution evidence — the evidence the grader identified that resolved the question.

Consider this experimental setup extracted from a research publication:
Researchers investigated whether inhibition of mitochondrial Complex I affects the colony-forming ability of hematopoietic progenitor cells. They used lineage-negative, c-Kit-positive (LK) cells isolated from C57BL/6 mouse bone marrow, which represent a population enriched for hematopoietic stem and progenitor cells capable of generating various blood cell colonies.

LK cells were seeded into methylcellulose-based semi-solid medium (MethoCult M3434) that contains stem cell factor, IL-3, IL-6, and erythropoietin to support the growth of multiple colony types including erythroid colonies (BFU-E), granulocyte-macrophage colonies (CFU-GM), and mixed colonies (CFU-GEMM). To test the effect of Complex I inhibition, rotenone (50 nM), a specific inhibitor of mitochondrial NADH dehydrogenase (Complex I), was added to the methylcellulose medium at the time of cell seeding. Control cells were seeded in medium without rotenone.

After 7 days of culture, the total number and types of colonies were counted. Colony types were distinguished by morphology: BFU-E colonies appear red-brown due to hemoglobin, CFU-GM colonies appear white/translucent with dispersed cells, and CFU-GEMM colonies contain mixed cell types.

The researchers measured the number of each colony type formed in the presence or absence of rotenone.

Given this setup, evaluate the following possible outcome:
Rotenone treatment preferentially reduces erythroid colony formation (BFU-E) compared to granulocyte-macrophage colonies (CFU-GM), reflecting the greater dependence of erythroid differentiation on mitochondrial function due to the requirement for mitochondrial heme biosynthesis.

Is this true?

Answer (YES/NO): NO